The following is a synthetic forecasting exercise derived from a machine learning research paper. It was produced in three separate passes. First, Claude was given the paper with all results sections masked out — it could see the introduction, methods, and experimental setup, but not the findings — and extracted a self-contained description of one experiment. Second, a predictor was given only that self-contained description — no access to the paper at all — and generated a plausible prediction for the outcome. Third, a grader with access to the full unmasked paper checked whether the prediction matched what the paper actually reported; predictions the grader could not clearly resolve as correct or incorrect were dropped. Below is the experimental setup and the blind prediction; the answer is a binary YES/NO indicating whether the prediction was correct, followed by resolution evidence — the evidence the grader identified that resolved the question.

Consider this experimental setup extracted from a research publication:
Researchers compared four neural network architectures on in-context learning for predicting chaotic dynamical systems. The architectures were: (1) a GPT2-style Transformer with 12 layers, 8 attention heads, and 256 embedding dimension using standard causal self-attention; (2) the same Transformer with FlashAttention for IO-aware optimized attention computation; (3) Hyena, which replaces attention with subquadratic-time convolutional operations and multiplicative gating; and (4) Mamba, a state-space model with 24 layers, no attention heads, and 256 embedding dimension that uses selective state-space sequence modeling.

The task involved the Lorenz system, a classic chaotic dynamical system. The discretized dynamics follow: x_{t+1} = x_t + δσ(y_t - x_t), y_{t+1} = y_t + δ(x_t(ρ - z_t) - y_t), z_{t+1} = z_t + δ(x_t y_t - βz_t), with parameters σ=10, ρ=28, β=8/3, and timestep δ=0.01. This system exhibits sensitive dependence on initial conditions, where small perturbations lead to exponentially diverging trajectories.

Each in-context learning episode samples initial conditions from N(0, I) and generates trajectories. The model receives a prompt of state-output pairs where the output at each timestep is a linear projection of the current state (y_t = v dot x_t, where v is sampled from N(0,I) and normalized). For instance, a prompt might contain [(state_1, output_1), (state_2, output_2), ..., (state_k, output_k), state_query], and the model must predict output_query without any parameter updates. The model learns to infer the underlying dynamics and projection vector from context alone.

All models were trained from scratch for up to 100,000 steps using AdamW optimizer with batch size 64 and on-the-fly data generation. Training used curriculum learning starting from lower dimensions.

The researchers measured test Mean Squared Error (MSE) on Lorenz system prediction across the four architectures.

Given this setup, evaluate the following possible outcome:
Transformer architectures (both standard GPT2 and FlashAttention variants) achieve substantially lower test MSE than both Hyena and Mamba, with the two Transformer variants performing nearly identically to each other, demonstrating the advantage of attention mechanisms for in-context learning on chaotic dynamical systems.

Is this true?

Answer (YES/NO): NO